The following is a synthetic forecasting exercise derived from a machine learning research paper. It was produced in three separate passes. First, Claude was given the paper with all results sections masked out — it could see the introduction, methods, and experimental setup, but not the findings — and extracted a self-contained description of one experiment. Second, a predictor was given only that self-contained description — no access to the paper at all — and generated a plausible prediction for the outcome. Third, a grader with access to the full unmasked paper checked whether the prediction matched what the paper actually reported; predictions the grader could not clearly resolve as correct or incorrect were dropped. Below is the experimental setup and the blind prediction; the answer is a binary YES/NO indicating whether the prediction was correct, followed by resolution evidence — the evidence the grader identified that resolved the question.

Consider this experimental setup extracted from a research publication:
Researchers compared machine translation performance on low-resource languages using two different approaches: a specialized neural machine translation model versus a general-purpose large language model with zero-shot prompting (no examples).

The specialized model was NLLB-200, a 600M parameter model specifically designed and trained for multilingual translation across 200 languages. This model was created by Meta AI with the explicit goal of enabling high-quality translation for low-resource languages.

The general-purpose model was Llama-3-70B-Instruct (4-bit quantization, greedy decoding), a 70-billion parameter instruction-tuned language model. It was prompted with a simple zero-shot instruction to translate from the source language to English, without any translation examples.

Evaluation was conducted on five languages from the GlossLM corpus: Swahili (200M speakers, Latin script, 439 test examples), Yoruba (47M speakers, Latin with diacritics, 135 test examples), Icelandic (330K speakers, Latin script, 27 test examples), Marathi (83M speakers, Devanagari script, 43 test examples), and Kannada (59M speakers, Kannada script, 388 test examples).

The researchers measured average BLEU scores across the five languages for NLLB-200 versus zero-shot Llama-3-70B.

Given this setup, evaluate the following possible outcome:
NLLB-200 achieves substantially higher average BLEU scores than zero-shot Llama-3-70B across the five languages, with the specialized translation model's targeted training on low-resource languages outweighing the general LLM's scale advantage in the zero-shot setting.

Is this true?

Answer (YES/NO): NO